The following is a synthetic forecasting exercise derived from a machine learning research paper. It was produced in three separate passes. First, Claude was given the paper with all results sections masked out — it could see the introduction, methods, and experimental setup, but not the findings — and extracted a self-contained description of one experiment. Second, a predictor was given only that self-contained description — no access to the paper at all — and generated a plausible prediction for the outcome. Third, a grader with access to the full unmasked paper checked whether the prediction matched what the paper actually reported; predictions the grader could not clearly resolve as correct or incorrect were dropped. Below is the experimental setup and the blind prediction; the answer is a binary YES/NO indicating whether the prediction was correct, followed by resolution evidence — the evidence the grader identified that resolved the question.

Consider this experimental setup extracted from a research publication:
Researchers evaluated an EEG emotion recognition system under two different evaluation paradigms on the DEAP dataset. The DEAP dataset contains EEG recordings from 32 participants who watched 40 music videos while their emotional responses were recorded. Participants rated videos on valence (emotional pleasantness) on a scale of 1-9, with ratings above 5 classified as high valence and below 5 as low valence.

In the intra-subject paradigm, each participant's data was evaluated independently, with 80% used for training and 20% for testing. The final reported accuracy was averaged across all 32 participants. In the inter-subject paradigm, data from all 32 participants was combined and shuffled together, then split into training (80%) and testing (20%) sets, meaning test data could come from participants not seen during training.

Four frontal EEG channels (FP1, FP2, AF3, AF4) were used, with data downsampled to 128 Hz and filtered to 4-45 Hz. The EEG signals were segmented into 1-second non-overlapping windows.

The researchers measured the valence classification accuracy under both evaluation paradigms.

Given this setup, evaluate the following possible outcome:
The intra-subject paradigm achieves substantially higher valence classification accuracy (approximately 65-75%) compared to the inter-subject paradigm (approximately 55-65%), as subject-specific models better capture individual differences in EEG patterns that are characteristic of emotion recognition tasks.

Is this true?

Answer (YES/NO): NO